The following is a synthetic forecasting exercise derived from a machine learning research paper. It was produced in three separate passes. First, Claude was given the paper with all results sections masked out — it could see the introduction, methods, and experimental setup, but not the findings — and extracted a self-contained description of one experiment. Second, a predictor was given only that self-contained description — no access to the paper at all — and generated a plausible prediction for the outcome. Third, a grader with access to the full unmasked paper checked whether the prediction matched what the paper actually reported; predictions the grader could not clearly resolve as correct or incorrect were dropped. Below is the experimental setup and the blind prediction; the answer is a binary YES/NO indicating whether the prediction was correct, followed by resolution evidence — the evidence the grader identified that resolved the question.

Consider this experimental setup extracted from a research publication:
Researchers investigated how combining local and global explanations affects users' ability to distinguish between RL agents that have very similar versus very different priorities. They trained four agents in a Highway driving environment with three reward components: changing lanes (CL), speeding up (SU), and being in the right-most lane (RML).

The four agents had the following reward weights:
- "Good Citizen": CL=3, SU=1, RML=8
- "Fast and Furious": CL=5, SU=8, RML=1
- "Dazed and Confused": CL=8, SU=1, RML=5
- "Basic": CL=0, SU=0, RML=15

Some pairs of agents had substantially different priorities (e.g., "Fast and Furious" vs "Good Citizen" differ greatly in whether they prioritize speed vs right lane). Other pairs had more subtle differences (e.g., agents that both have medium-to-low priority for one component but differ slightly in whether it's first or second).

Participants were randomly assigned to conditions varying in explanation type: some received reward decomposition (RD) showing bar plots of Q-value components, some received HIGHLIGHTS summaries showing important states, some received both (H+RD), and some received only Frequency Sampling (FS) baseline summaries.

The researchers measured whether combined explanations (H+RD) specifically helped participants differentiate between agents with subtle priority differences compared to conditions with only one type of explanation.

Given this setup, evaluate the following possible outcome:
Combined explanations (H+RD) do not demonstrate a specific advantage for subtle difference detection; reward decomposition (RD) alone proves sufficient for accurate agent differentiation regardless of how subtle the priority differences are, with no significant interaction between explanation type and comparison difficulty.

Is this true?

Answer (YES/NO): NO